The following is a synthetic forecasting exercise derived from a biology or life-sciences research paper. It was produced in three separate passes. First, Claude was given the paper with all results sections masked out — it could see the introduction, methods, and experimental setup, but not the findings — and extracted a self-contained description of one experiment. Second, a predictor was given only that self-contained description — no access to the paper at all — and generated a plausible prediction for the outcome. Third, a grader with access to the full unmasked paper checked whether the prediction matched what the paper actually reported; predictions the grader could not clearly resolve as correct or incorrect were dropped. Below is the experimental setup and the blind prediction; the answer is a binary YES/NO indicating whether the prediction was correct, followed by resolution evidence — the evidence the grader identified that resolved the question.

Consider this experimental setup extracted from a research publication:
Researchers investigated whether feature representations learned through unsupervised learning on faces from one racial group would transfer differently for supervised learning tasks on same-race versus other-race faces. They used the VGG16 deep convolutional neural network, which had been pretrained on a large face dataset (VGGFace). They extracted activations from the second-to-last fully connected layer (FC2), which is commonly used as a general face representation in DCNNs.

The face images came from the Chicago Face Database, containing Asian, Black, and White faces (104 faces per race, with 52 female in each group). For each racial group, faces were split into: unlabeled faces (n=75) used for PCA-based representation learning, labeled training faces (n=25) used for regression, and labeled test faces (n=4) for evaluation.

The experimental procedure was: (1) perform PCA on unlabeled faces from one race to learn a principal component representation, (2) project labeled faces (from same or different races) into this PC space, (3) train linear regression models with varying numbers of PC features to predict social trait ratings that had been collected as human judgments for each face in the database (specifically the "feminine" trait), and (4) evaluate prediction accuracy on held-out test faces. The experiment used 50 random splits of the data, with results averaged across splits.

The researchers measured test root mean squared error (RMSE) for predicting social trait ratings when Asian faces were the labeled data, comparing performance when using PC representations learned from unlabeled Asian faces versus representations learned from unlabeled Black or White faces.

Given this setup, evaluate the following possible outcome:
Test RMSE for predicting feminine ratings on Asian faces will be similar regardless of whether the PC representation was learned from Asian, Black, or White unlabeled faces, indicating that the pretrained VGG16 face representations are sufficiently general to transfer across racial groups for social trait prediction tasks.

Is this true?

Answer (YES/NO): NO